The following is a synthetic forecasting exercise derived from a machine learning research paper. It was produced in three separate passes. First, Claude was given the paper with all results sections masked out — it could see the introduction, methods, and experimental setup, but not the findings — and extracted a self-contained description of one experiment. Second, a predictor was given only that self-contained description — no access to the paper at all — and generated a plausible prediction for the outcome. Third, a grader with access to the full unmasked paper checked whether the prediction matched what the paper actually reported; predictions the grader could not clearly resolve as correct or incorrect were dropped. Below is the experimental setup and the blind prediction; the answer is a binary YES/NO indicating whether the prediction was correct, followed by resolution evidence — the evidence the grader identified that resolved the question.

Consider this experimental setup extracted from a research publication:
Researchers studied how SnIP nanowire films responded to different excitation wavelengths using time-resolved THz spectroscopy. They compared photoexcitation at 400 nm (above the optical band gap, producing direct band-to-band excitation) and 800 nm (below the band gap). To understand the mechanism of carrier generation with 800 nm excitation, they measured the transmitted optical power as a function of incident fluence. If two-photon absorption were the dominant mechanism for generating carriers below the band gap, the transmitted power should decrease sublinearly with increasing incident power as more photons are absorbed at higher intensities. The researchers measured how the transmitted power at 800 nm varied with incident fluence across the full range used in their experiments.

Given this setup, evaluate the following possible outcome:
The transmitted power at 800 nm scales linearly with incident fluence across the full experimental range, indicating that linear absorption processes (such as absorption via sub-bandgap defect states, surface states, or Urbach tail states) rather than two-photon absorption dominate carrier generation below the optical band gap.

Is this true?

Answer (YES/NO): YES